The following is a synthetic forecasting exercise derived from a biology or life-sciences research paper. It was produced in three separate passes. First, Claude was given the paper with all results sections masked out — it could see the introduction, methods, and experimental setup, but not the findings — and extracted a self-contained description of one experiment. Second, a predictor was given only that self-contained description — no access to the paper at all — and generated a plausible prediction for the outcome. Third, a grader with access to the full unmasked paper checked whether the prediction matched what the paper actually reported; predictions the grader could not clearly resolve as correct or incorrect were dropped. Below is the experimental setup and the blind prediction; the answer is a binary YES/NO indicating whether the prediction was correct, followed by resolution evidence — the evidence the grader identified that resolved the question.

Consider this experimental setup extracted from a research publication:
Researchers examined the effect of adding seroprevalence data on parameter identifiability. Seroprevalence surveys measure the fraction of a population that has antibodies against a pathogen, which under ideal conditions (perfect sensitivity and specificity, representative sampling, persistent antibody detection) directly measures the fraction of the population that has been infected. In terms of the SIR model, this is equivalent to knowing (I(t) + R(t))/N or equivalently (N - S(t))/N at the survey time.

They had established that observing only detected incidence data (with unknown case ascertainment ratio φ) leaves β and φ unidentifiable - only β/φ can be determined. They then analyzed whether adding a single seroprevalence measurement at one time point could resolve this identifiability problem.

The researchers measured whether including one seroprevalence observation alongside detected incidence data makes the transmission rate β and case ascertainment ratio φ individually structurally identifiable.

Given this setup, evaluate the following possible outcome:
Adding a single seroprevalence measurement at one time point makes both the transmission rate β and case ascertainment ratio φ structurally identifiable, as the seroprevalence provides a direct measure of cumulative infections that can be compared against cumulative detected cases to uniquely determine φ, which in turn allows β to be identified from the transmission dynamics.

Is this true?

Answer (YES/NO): YES